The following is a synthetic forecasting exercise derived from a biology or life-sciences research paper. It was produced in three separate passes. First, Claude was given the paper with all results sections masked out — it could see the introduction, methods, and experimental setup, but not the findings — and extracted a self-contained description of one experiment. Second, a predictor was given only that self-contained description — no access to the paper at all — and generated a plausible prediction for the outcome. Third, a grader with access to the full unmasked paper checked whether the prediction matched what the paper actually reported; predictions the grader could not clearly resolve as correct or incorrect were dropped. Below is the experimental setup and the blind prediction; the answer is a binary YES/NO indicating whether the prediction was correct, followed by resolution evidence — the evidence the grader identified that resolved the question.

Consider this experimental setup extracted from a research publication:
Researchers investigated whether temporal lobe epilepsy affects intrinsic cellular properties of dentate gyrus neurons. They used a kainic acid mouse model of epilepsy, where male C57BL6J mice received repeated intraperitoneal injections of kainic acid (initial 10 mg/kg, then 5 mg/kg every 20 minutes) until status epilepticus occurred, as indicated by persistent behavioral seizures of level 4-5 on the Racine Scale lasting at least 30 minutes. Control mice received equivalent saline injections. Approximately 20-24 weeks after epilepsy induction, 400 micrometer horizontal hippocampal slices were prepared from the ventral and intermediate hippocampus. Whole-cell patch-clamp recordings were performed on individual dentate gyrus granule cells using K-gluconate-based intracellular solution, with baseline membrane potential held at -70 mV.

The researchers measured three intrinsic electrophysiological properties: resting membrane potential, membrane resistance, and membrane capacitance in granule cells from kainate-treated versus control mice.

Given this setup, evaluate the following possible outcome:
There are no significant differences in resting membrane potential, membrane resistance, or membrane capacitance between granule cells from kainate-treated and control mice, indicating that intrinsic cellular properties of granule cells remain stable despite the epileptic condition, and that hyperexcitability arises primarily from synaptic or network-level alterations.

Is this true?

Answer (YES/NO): YES